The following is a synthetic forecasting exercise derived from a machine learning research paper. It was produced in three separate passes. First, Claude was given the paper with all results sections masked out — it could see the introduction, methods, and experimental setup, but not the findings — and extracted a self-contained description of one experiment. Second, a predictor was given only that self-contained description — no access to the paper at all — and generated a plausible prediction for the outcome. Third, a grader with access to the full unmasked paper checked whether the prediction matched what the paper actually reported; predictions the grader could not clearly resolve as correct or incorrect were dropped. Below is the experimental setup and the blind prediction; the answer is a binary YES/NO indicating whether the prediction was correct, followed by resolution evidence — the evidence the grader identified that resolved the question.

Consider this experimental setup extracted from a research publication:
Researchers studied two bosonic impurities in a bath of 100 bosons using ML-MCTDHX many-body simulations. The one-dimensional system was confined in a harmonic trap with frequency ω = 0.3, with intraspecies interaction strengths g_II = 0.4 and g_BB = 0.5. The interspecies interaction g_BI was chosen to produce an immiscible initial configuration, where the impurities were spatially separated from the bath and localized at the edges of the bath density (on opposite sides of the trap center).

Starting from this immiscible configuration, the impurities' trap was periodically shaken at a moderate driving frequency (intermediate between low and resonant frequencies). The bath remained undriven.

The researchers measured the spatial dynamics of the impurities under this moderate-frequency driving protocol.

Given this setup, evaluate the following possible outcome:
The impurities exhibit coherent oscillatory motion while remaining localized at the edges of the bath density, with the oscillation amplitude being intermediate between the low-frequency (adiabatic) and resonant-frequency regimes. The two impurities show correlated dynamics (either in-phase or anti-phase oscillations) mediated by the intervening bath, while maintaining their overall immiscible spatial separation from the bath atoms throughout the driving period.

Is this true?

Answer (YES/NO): NO